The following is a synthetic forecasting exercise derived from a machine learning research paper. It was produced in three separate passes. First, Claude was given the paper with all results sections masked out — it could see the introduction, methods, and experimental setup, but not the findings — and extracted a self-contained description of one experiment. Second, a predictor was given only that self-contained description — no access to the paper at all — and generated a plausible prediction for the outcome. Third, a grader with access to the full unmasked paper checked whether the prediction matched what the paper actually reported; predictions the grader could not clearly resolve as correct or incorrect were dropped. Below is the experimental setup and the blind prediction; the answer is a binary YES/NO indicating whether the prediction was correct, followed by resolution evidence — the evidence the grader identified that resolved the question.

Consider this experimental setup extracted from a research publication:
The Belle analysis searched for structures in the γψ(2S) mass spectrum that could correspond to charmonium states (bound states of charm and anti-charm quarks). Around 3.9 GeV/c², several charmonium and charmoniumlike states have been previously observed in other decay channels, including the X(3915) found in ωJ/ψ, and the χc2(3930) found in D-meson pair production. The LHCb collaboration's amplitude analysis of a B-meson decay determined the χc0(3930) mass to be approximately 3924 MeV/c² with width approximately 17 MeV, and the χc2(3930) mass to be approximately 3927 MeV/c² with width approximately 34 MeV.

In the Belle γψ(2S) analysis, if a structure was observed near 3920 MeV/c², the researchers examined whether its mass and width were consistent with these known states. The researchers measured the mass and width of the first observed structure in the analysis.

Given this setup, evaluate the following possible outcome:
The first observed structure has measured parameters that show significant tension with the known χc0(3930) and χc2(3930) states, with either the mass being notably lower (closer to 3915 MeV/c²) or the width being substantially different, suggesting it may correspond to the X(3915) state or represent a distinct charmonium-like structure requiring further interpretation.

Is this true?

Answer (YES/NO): NO